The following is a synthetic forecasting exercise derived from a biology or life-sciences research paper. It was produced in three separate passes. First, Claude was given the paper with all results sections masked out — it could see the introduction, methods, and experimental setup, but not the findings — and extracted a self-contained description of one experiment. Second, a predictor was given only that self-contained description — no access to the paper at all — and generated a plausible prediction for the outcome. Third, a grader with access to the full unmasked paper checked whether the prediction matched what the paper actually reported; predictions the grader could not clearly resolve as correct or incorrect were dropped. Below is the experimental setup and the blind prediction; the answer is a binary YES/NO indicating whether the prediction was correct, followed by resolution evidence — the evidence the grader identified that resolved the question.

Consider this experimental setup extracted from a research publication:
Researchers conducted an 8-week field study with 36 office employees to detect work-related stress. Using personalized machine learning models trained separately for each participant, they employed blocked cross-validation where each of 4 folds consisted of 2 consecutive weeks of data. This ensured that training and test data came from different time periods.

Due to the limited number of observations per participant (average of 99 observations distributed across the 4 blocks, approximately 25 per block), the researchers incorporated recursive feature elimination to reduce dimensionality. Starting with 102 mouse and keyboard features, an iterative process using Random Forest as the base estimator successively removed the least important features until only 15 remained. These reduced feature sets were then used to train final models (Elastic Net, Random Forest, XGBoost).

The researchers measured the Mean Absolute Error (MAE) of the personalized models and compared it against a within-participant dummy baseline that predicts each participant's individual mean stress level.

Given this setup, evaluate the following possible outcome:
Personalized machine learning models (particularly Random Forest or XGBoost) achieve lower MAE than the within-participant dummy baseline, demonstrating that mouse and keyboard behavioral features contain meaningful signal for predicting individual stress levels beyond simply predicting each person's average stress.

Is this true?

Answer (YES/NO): NO